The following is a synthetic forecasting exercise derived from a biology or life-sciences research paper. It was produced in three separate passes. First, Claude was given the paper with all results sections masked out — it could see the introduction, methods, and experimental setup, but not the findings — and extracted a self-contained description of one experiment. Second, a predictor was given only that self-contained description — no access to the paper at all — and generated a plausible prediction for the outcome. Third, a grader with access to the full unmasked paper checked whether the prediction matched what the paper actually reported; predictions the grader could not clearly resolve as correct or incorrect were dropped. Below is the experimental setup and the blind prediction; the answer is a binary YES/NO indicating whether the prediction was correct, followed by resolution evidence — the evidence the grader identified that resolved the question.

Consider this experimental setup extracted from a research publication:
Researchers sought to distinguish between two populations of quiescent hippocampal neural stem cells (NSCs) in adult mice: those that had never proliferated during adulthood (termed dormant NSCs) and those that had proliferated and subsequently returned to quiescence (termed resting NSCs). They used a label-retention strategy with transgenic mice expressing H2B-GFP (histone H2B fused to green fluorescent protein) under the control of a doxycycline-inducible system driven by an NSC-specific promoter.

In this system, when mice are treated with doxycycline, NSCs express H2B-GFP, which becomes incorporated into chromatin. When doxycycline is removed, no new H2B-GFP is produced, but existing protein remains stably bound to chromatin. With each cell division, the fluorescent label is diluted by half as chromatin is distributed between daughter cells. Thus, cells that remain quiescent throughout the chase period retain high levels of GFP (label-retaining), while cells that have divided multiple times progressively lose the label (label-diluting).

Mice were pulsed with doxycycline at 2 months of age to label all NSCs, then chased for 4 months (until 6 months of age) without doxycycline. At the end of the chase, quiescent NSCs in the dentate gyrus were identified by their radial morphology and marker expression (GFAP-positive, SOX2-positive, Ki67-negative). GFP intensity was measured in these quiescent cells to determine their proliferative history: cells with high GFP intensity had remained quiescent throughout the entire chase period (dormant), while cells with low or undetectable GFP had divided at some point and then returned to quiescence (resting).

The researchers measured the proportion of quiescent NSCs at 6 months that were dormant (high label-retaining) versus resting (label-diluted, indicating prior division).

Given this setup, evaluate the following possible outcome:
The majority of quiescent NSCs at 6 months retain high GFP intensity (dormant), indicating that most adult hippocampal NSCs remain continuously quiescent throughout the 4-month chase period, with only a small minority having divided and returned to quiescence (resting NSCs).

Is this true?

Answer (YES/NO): YES